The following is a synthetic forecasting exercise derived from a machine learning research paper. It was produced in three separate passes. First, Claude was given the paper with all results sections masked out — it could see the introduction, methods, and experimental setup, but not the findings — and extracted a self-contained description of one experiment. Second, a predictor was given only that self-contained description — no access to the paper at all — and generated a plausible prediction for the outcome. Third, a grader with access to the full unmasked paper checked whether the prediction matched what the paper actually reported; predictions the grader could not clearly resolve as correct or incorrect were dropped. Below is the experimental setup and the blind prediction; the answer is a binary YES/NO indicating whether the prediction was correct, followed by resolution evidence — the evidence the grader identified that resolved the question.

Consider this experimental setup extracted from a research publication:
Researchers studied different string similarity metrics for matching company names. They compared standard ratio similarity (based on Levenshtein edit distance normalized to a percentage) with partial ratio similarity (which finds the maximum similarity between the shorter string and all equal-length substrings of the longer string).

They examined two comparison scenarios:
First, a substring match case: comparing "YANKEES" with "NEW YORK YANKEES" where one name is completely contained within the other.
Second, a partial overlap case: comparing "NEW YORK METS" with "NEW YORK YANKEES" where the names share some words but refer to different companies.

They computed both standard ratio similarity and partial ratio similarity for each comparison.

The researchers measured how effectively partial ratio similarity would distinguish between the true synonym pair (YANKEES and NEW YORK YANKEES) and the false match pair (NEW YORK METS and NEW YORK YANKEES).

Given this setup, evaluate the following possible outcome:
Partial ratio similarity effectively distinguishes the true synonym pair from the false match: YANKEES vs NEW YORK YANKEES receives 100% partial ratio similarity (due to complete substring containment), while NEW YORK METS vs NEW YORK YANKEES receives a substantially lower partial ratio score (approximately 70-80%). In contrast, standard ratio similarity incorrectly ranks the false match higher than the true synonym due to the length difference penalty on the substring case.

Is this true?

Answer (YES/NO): NO